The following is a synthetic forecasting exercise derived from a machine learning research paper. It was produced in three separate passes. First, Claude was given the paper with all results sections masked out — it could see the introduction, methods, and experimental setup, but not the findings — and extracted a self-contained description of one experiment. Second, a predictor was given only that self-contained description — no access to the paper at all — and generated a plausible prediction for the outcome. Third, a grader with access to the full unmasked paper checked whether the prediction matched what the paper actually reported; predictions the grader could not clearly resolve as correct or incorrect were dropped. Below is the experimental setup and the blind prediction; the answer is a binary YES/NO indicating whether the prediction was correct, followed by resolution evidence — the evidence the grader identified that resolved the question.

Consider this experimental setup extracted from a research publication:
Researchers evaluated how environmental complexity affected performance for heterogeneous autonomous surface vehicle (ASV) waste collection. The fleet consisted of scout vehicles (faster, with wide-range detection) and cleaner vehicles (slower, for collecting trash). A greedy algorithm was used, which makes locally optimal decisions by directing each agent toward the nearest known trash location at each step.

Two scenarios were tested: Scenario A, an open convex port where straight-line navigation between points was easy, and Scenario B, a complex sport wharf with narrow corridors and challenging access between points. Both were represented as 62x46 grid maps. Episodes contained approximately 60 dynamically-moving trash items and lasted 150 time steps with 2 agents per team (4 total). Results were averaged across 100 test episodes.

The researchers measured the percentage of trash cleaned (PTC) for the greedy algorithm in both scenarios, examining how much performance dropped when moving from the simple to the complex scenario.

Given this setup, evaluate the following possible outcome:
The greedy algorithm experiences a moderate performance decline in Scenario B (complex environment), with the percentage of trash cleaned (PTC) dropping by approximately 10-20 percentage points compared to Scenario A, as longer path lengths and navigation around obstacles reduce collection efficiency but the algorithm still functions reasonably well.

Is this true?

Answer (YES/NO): NO